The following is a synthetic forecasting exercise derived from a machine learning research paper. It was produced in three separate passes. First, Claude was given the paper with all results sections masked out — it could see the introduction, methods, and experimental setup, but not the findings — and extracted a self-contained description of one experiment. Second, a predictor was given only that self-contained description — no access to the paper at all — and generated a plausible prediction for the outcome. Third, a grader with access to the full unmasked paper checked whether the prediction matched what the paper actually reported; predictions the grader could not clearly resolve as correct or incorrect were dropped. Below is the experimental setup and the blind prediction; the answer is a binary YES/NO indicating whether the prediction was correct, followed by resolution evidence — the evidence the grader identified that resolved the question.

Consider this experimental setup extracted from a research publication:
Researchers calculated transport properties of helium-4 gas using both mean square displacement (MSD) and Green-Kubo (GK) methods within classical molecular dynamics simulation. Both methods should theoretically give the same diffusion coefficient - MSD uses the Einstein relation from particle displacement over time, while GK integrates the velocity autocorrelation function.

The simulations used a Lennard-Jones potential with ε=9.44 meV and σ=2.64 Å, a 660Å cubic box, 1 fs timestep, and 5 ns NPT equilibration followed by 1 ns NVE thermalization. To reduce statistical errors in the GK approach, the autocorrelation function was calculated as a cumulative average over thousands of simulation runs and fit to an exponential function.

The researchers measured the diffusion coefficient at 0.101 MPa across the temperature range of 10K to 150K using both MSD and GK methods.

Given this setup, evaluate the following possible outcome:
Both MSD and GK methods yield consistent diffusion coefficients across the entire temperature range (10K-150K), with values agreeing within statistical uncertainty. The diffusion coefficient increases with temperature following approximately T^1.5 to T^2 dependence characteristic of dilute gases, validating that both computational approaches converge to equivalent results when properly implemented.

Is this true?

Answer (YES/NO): NO